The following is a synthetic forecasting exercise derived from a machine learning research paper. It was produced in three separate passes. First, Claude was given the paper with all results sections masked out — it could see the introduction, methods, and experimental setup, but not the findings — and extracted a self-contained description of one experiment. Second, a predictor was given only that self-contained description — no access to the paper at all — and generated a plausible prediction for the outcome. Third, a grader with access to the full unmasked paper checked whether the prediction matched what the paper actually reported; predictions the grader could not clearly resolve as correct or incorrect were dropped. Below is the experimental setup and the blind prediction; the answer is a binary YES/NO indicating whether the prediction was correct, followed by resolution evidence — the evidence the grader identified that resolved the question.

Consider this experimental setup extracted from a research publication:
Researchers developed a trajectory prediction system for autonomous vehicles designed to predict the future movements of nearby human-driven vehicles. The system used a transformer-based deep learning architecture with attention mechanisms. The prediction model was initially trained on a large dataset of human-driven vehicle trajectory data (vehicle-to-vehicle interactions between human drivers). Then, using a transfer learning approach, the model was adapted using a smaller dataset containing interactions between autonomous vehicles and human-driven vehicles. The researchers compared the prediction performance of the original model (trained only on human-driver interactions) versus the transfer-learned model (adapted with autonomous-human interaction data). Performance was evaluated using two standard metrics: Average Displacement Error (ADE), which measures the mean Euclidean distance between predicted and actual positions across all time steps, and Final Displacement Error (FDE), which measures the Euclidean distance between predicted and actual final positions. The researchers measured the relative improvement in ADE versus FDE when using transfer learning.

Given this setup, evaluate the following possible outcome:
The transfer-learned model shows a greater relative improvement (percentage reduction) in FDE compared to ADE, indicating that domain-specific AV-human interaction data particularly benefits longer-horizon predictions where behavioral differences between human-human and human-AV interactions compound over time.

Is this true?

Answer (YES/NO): YES